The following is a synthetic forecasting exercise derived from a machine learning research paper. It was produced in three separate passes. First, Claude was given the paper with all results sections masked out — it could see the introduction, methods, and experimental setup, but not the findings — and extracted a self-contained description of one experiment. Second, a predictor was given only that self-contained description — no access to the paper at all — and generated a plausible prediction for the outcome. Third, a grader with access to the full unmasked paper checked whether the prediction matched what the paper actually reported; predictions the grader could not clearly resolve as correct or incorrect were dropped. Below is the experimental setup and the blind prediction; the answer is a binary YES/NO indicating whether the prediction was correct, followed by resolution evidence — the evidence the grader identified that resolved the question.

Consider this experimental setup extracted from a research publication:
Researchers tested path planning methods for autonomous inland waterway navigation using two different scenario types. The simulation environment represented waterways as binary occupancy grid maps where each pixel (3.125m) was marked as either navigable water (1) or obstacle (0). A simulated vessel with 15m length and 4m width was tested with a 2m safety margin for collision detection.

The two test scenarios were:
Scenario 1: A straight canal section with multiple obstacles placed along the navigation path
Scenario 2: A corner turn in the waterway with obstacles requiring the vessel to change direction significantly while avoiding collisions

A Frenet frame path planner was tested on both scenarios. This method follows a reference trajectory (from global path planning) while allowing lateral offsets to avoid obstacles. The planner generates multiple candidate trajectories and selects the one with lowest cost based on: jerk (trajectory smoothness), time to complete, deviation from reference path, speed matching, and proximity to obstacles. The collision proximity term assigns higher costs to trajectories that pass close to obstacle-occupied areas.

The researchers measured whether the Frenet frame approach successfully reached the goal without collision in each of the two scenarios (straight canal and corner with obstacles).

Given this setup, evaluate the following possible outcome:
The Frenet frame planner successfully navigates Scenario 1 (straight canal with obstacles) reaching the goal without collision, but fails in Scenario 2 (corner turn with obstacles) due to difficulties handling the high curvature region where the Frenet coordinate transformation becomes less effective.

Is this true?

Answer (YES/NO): YES